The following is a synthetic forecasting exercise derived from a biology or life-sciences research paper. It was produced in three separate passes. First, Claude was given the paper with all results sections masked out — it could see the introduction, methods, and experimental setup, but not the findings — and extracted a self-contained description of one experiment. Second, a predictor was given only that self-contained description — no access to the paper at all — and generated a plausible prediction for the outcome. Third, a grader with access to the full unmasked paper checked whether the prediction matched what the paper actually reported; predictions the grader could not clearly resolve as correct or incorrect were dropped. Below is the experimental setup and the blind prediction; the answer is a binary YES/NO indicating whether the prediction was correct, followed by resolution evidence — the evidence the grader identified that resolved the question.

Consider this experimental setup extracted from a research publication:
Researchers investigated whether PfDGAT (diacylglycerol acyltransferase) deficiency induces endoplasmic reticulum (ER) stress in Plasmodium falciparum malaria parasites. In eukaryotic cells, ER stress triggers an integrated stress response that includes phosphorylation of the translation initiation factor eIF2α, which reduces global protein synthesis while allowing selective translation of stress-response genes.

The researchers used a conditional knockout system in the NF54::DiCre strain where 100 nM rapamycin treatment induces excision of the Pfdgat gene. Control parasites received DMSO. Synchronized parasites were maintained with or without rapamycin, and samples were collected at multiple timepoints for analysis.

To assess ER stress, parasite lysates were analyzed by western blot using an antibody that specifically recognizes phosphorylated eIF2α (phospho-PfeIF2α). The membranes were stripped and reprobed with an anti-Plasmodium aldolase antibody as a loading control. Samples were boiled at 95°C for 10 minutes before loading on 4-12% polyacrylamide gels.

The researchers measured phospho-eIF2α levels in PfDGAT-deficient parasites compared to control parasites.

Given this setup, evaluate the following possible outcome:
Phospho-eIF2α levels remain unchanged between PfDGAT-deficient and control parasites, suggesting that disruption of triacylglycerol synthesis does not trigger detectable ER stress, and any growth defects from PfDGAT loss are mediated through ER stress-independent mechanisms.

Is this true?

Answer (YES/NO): NO